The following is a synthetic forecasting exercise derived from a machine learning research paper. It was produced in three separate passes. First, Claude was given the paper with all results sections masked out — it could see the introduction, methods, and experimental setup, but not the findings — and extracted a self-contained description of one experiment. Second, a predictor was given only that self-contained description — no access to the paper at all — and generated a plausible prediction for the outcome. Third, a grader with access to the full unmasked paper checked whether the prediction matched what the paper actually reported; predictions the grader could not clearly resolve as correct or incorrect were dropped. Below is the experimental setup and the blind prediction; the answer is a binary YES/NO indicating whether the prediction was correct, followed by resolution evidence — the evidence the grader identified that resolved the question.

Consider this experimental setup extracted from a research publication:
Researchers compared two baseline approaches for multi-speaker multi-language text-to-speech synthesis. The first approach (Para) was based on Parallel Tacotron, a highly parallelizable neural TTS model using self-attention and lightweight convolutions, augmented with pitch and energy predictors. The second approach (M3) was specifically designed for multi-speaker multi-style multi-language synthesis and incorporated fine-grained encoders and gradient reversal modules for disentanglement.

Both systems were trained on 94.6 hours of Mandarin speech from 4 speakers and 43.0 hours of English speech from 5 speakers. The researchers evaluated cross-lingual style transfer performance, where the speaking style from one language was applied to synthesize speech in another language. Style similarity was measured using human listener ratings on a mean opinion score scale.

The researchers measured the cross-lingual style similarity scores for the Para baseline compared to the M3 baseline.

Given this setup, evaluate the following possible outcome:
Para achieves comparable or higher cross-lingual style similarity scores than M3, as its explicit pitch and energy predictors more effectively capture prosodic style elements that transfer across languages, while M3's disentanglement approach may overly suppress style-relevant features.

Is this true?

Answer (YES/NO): NO